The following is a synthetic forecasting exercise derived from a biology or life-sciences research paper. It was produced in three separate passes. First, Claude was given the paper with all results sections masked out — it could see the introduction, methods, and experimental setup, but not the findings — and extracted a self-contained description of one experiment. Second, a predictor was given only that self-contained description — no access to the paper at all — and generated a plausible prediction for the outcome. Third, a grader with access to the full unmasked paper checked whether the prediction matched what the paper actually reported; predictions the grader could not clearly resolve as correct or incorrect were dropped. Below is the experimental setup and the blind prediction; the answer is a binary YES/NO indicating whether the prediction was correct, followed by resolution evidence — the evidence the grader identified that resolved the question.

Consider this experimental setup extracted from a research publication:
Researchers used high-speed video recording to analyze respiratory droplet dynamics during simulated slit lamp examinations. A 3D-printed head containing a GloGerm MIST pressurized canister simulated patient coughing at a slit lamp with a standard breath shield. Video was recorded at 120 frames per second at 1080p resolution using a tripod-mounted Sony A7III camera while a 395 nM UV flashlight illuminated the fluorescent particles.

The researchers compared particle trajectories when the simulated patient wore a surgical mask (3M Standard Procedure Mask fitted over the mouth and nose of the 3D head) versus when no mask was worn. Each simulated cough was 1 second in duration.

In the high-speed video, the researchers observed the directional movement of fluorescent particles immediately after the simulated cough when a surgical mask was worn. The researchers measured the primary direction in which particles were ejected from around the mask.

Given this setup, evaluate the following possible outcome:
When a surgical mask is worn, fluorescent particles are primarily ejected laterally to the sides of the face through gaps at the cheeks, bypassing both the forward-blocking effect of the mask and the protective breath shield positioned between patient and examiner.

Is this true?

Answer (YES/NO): NO